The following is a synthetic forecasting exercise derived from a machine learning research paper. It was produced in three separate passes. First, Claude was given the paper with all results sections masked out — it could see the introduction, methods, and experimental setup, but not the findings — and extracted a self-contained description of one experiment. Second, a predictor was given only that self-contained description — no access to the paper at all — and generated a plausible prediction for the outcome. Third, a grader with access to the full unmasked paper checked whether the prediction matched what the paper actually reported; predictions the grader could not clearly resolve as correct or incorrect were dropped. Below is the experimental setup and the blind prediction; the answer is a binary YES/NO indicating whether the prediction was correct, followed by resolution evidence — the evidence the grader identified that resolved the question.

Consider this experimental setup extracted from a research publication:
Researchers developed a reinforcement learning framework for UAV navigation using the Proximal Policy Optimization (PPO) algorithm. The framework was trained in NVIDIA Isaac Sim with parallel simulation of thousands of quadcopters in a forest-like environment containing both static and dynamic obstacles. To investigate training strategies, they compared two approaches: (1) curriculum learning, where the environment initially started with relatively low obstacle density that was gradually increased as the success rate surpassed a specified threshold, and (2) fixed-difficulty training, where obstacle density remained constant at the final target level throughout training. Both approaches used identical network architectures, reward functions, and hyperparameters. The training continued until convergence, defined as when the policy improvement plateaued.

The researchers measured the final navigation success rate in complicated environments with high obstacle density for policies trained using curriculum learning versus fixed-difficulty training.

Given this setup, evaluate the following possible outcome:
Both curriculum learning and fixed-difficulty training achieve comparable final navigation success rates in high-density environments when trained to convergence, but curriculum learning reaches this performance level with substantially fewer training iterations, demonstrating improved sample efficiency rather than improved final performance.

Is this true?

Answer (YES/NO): NO